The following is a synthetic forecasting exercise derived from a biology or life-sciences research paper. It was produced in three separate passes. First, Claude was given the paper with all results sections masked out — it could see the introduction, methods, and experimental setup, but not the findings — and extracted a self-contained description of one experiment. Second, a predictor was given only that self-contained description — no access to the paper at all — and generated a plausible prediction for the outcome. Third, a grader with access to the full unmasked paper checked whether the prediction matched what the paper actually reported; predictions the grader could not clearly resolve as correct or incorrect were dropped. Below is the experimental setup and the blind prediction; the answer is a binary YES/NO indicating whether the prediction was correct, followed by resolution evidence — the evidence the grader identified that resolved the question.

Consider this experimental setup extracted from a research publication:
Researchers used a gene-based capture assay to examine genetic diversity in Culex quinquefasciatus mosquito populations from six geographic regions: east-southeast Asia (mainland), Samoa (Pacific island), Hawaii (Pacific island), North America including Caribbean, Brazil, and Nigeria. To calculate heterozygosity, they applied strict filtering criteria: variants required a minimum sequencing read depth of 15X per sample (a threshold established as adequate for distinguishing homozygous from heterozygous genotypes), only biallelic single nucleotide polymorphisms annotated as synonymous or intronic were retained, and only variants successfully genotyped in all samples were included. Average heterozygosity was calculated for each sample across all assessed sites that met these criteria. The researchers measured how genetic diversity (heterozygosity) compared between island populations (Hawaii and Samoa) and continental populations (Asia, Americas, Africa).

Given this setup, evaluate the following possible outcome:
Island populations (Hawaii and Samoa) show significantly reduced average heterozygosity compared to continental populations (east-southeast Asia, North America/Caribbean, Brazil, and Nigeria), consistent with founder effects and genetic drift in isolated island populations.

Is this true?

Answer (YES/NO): NO